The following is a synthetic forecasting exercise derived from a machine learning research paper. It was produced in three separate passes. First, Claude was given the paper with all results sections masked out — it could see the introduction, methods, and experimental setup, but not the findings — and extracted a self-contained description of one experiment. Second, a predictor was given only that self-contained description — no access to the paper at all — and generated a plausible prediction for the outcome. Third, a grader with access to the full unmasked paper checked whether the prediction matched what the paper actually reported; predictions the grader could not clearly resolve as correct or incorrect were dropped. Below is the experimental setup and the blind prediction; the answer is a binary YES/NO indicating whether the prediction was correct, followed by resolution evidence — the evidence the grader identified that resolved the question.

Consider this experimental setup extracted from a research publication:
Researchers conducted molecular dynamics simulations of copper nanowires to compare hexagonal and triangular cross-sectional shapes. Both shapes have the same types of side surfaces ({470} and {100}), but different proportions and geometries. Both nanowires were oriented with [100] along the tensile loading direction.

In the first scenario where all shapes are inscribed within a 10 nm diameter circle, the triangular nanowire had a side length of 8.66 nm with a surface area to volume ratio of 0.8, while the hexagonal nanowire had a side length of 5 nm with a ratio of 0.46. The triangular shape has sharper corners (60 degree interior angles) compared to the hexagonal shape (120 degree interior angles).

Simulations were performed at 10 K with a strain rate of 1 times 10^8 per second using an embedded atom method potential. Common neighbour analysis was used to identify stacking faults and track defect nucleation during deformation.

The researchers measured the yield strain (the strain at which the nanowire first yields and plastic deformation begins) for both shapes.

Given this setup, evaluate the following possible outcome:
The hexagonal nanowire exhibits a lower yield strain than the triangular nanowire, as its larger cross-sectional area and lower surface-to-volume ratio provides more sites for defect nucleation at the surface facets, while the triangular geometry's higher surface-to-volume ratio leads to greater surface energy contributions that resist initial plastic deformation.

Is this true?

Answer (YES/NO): NO